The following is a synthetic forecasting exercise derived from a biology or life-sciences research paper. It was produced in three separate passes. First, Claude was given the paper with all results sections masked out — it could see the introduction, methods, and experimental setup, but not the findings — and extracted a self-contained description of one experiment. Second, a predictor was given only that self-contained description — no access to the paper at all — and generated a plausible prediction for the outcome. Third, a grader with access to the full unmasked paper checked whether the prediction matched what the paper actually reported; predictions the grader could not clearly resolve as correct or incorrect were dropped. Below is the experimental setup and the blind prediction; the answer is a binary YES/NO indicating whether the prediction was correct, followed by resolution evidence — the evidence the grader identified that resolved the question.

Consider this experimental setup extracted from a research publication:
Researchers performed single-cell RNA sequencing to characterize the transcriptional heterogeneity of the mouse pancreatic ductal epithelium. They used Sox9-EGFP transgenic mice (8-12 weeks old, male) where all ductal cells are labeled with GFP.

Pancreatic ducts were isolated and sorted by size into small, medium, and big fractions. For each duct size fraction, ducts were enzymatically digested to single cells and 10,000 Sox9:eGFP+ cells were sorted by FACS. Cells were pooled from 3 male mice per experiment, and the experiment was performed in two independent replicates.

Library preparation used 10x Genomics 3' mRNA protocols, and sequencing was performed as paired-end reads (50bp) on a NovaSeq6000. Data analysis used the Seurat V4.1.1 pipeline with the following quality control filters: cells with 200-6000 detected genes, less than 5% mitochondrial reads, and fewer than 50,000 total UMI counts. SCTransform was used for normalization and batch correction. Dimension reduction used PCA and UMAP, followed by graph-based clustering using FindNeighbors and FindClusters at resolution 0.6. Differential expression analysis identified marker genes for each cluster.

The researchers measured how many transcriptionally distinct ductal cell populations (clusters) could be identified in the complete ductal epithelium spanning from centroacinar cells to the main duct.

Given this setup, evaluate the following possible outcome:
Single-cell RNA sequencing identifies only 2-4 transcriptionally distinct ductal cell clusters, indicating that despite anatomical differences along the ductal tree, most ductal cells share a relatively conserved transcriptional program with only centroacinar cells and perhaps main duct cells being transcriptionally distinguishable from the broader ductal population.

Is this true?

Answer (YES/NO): NO